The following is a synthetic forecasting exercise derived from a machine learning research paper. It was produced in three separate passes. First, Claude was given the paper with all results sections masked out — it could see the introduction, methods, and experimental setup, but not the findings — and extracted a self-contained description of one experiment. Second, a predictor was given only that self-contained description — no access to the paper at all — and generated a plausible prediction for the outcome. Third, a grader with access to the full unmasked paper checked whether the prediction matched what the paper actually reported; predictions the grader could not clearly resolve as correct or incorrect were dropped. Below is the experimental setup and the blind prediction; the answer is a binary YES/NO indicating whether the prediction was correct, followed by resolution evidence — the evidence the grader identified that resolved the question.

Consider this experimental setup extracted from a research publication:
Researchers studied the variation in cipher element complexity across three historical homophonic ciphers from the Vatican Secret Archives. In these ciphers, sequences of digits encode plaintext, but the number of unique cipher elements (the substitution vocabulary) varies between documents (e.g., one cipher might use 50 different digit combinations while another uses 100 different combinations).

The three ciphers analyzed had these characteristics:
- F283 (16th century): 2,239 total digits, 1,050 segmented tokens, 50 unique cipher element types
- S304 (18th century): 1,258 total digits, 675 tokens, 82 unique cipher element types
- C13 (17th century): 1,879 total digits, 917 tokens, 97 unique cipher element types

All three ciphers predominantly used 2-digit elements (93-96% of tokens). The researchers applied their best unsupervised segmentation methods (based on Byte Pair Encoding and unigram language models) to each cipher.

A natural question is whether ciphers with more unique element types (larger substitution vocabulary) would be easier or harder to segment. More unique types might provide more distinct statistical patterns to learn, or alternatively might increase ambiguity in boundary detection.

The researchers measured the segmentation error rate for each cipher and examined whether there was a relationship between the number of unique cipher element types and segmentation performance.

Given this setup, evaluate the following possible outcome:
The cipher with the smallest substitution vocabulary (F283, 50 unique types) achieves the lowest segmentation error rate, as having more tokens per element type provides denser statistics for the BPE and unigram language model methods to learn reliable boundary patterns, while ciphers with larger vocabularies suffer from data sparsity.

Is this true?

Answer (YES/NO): YES